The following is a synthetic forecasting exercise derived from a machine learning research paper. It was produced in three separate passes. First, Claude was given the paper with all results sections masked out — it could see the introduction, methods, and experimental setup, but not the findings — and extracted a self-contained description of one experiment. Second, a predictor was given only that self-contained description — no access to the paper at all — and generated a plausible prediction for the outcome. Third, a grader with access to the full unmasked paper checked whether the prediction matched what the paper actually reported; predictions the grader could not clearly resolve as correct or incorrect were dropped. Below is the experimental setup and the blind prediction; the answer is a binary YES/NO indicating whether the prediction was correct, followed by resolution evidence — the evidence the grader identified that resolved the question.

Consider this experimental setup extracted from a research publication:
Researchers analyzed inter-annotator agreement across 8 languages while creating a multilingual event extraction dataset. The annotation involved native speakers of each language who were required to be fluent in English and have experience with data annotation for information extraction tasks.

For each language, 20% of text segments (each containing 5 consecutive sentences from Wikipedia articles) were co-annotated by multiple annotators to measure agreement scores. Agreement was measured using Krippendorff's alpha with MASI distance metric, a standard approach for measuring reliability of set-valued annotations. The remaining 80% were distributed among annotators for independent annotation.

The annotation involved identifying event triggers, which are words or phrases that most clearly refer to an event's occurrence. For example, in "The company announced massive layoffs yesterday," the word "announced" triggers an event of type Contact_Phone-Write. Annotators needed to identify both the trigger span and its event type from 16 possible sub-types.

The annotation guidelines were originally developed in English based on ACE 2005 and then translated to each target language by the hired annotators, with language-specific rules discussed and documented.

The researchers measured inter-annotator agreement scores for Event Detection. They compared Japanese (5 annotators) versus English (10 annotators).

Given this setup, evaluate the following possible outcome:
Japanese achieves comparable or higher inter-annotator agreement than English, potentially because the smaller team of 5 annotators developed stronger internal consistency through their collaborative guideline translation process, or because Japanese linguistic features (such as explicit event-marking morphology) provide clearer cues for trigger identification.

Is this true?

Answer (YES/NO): NO